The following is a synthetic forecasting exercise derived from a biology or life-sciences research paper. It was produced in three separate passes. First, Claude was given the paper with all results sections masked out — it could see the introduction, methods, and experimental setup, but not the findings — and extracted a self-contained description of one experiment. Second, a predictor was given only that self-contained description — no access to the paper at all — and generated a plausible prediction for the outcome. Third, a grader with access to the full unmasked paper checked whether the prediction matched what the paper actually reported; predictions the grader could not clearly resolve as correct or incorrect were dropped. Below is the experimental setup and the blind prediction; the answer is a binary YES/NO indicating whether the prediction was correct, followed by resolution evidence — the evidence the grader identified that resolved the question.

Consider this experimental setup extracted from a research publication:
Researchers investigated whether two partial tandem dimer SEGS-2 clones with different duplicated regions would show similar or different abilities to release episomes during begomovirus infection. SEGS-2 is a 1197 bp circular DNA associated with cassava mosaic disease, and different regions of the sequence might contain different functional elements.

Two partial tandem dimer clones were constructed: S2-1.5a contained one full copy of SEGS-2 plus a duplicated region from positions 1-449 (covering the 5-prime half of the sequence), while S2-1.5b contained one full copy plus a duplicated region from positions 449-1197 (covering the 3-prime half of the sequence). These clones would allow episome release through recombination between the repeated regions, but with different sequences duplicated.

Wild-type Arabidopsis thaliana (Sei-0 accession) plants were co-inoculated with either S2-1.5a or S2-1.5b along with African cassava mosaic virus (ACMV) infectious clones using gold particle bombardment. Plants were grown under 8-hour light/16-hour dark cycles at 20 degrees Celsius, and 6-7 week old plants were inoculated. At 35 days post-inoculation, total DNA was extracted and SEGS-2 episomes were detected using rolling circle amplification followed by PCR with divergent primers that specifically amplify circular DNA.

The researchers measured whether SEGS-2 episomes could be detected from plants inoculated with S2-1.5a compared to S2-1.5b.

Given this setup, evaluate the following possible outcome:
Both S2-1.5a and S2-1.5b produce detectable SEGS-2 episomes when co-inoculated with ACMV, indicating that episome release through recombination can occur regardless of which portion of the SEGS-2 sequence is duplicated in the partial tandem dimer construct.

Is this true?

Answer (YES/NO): YES